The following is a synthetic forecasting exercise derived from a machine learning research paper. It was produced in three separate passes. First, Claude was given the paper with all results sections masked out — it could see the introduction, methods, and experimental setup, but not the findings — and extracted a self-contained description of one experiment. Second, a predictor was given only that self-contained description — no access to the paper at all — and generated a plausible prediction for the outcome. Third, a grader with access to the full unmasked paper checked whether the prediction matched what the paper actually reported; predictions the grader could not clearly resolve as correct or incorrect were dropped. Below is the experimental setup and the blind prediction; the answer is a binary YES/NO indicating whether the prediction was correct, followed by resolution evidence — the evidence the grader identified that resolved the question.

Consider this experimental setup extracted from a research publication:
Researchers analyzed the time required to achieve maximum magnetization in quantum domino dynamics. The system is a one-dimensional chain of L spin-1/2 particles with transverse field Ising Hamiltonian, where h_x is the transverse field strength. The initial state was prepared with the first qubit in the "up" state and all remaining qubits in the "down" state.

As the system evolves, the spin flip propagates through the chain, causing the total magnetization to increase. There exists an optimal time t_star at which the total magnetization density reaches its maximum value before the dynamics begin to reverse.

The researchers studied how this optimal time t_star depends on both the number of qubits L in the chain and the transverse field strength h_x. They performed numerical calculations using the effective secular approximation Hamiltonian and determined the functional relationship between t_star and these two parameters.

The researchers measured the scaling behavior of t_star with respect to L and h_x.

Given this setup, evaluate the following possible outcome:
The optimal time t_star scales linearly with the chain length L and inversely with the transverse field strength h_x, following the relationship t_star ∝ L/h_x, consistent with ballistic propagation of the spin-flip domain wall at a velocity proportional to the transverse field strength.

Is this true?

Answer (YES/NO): YES